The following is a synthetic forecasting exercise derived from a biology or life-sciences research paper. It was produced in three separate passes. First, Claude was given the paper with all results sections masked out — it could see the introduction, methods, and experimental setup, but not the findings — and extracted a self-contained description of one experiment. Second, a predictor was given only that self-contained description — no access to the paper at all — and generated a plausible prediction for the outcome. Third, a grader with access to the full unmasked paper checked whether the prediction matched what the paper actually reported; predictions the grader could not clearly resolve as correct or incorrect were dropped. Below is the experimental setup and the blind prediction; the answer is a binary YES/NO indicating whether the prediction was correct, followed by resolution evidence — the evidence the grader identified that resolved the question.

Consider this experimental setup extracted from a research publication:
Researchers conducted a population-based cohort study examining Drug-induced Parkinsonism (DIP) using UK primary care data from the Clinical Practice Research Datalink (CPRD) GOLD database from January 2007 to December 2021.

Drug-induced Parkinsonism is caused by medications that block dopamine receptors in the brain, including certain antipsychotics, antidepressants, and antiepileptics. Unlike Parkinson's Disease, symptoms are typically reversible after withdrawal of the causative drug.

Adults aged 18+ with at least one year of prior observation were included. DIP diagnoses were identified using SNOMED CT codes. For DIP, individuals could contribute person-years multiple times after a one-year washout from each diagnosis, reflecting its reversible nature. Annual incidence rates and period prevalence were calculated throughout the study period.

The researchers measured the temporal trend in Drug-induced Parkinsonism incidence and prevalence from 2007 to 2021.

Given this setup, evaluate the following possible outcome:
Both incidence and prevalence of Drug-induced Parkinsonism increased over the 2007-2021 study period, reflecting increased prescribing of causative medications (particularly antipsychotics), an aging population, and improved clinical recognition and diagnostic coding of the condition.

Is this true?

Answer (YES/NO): NO